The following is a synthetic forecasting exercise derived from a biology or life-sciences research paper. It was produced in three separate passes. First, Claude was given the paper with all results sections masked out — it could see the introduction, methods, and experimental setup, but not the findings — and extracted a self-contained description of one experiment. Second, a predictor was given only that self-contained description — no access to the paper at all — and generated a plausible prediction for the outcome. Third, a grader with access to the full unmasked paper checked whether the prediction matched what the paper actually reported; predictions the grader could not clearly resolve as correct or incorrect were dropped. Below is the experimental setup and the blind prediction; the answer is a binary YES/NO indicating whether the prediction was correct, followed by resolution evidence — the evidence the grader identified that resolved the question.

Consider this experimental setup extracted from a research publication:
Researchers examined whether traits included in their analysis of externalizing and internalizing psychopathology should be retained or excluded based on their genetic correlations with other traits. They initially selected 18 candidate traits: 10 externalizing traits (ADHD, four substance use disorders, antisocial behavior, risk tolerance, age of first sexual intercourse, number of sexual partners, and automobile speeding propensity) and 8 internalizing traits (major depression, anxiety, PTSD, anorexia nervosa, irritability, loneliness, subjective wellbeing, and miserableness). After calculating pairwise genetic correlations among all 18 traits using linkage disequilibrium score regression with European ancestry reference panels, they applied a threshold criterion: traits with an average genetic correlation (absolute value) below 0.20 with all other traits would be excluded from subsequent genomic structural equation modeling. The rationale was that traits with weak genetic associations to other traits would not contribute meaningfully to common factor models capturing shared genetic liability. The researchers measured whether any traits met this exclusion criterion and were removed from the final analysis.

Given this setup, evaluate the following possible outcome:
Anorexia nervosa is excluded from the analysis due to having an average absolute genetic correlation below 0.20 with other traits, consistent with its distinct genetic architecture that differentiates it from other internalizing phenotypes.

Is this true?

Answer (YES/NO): YES